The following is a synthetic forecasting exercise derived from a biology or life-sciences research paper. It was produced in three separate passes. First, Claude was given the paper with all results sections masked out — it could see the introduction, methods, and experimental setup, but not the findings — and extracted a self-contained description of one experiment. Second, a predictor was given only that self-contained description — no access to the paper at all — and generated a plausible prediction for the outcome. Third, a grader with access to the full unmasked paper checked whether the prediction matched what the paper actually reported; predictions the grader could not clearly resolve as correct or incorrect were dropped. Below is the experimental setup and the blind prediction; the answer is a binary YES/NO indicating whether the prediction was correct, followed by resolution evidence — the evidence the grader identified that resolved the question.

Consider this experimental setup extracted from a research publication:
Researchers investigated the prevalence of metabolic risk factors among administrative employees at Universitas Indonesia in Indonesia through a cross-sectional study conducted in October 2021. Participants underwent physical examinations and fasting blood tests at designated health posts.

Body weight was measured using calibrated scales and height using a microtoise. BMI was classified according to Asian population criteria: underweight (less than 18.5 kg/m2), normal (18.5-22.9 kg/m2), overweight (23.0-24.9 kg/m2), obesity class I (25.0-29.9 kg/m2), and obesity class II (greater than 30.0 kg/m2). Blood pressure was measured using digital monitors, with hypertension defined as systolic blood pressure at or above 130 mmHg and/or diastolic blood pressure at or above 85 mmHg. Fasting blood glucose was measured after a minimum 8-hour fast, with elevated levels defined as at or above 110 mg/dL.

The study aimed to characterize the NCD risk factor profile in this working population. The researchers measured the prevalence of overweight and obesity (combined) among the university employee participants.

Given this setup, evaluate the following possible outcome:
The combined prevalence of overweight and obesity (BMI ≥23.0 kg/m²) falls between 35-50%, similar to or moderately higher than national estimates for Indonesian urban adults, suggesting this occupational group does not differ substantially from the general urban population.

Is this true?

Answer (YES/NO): NO